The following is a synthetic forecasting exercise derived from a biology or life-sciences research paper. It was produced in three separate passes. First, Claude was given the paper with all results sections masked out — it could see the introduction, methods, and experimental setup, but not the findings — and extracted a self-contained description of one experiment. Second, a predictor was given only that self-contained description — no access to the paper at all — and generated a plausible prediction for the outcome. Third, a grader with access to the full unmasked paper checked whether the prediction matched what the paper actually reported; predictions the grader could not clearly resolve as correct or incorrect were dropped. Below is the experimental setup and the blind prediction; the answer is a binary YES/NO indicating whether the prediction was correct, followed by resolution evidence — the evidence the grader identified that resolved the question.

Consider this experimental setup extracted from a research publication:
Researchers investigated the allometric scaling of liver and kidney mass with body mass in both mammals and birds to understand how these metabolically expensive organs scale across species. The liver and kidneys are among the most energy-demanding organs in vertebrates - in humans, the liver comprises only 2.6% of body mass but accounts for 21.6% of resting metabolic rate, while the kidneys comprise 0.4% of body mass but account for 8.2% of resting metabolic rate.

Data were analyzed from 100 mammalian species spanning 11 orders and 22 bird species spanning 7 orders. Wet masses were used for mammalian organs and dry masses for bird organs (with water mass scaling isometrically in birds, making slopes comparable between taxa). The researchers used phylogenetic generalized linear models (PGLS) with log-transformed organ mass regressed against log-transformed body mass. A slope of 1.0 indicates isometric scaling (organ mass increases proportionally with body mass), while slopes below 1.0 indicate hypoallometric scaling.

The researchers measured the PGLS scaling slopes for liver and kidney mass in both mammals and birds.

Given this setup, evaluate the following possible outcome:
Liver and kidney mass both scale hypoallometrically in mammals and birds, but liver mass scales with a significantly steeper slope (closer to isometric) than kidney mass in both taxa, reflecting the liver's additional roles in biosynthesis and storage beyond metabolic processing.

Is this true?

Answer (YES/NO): NO